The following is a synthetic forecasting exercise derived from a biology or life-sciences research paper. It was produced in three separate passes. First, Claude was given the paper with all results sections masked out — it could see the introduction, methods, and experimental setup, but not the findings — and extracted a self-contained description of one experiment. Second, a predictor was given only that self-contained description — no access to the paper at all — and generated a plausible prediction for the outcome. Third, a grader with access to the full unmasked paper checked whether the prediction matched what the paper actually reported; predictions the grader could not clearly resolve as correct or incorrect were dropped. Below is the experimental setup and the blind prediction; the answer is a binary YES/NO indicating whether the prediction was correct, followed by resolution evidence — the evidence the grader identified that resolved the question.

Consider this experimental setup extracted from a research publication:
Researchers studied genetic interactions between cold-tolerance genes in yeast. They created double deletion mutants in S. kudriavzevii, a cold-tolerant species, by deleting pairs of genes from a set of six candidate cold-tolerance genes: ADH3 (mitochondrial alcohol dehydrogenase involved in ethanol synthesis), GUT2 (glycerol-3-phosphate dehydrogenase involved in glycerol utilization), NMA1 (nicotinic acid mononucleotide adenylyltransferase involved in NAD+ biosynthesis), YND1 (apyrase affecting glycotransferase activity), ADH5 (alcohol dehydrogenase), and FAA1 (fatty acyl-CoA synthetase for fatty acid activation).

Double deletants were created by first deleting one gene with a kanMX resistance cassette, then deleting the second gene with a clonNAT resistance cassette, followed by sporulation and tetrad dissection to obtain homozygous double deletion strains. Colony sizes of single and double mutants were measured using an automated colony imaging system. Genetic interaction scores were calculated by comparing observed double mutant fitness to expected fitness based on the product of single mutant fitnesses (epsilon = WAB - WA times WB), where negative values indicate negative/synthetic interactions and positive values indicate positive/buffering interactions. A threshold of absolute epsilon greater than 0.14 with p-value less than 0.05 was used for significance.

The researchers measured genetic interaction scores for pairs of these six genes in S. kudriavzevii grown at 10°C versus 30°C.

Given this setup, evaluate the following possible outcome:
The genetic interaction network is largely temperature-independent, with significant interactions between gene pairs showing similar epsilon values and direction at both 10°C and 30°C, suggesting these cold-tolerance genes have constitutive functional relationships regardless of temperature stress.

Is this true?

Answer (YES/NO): NO